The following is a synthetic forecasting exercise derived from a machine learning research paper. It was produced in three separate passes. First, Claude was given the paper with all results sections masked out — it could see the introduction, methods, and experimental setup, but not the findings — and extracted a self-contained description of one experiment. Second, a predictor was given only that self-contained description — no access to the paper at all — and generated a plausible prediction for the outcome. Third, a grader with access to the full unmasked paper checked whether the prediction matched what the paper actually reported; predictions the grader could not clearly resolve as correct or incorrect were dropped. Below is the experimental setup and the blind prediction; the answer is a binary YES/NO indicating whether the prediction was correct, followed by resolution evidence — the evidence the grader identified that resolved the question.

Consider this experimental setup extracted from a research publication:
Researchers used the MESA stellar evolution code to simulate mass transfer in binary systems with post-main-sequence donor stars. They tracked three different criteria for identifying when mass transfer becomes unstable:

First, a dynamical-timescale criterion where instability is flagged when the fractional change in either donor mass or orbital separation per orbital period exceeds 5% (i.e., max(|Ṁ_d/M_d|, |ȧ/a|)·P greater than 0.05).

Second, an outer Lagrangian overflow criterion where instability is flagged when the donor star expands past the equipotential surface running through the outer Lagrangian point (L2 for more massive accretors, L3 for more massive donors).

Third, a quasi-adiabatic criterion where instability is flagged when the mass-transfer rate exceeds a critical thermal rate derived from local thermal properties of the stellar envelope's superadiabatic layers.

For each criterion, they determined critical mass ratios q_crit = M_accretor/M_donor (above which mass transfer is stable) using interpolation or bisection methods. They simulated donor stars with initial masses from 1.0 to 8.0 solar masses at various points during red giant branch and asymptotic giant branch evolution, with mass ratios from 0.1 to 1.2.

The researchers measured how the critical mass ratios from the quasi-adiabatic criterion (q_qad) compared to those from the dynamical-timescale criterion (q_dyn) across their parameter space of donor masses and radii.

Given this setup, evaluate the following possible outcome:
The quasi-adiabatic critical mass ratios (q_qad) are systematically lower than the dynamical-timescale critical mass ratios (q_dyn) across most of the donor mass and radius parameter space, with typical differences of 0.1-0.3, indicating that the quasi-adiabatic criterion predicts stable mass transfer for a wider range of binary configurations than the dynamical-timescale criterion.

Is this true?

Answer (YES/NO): NO